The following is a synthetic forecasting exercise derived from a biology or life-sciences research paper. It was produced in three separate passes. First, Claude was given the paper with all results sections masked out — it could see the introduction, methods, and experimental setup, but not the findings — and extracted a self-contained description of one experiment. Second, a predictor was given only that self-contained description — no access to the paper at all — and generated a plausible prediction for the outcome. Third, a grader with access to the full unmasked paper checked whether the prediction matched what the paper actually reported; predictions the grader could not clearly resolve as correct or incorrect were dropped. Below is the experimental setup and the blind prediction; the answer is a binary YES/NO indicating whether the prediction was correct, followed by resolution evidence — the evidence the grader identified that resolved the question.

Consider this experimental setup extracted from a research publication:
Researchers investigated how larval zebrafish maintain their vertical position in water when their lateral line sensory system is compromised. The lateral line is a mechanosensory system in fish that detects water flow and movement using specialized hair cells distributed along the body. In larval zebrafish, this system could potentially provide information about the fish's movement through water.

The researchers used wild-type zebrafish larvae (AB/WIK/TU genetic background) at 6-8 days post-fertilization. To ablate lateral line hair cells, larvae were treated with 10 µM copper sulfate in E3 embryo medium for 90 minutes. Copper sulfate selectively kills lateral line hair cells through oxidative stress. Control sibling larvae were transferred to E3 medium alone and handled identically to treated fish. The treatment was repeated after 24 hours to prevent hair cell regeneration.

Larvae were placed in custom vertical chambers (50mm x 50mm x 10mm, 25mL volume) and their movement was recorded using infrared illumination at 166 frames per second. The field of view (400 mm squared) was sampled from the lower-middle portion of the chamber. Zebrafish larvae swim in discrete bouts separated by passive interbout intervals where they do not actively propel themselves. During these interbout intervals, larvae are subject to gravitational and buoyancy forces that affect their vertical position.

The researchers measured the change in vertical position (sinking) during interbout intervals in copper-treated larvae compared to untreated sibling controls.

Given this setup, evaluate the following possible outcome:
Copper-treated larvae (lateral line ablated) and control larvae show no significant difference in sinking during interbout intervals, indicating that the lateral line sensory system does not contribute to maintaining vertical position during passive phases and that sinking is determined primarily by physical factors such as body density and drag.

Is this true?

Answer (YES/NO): NO